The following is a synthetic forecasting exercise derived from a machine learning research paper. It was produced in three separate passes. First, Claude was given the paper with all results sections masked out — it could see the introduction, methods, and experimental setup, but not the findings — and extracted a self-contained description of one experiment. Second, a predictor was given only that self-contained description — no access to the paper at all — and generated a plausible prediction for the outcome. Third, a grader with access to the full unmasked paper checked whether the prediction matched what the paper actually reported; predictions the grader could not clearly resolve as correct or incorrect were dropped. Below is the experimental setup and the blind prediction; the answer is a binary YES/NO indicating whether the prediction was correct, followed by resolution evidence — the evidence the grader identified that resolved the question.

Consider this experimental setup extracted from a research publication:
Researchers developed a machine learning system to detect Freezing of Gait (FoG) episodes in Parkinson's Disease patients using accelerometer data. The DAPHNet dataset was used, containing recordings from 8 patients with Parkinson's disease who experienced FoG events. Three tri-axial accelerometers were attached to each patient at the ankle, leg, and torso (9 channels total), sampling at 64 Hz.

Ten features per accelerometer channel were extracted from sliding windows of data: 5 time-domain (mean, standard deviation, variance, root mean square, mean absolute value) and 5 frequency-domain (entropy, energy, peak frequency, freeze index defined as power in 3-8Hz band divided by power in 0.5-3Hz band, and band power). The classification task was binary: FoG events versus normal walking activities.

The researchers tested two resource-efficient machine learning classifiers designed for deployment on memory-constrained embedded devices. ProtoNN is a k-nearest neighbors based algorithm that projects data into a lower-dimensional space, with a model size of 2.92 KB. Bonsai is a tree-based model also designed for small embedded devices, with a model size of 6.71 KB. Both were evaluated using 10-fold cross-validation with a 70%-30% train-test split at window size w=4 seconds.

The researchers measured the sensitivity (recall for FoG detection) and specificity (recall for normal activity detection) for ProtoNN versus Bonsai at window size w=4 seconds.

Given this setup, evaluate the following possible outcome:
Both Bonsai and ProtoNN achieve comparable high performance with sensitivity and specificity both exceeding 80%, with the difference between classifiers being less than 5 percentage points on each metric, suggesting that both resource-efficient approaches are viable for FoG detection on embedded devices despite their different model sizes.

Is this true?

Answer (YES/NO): YES